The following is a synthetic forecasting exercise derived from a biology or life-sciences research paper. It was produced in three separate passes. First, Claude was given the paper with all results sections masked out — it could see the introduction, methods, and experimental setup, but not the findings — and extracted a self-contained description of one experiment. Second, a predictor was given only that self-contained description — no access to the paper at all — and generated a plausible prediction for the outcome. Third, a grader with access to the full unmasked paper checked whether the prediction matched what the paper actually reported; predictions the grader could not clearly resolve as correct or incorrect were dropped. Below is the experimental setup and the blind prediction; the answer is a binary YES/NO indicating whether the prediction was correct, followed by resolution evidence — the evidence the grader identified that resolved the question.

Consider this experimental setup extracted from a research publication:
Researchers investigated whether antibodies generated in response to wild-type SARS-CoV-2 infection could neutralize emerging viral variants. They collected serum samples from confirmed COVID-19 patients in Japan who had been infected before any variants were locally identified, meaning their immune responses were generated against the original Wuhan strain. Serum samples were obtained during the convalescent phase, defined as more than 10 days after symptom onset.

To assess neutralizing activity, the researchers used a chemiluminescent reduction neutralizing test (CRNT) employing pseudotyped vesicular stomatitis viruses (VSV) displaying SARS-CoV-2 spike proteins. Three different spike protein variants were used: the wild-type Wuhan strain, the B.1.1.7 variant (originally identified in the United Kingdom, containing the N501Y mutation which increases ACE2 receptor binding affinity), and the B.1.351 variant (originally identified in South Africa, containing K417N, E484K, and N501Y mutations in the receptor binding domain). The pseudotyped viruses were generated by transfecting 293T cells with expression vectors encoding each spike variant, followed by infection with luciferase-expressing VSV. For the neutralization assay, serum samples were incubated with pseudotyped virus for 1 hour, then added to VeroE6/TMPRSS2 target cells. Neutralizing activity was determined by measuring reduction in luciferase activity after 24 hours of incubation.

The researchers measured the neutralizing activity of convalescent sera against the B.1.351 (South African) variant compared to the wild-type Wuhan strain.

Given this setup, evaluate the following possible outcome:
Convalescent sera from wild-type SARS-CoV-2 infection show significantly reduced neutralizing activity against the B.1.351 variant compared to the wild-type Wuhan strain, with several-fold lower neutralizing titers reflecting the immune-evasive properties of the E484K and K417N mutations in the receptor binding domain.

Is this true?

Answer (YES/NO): NO